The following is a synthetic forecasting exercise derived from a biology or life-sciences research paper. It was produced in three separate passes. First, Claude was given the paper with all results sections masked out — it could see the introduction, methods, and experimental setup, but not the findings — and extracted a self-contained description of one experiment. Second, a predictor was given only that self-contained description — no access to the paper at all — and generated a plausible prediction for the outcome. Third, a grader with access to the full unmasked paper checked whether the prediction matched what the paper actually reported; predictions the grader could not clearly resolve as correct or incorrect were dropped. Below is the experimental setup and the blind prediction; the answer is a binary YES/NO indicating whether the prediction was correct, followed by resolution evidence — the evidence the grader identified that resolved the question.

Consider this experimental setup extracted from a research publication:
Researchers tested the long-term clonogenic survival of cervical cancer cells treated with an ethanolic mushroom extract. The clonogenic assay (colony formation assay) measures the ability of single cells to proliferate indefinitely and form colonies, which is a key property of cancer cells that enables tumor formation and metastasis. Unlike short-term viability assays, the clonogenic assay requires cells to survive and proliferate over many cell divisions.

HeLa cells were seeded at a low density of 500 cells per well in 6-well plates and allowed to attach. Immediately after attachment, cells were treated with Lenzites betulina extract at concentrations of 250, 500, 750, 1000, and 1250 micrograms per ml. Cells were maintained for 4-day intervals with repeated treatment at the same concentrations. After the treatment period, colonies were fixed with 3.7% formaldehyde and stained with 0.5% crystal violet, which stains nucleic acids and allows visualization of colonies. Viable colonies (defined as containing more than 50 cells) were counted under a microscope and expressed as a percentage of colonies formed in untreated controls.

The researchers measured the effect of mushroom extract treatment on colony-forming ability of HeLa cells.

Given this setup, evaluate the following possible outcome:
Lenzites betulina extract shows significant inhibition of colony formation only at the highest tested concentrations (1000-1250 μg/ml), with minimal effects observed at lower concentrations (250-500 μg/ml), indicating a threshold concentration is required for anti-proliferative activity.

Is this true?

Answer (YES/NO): NO